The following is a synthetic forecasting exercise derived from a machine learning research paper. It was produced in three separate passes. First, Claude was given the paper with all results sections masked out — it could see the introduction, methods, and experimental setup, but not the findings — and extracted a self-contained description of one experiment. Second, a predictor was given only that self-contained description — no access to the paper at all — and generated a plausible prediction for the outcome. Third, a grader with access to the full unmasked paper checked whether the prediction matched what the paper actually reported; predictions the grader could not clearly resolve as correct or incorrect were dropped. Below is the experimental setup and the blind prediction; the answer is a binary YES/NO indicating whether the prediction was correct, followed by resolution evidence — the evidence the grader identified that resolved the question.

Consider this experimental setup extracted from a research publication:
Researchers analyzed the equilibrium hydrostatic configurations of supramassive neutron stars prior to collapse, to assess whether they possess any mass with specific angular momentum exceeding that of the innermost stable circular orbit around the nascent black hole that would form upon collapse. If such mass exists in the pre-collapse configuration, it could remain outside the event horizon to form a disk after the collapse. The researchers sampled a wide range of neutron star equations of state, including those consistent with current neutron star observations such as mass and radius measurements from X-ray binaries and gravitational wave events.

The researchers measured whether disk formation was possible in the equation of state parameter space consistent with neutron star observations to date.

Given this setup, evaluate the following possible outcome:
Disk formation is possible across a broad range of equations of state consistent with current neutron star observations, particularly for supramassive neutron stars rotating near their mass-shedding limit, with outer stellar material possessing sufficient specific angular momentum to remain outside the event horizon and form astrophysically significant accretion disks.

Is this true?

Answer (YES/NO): NO